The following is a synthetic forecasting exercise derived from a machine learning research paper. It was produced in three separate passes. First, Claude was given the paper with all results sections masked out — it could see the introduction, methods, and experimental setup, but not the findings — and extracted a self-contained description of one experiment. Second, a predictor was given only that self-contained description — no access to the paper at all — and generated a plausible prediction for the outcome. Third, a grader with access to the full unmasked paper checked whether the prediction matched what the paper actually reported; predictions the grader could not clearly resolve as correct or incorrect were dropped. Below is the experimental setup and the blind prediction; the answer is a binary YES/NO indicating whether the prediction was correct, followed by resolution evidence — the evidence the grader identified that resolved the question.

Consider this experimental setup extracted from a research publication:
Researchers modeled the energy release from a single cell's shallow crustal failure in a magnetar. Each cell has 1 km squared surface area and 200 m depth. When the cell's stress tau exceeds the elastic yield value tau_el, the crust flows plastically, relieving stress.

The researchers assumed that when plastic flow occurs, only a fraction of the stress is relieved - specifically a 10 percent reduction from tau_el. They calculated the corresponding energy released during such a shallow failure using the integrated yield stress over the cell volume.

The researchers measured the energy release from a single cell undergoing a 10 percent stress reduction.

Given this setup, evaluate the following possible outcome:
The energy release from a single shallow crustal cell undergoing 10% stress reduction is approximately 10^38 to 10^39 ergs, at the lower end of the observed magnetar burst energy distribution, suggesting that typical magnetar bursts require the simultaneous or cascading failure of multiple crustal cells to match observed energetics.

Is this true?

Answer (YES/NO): NO